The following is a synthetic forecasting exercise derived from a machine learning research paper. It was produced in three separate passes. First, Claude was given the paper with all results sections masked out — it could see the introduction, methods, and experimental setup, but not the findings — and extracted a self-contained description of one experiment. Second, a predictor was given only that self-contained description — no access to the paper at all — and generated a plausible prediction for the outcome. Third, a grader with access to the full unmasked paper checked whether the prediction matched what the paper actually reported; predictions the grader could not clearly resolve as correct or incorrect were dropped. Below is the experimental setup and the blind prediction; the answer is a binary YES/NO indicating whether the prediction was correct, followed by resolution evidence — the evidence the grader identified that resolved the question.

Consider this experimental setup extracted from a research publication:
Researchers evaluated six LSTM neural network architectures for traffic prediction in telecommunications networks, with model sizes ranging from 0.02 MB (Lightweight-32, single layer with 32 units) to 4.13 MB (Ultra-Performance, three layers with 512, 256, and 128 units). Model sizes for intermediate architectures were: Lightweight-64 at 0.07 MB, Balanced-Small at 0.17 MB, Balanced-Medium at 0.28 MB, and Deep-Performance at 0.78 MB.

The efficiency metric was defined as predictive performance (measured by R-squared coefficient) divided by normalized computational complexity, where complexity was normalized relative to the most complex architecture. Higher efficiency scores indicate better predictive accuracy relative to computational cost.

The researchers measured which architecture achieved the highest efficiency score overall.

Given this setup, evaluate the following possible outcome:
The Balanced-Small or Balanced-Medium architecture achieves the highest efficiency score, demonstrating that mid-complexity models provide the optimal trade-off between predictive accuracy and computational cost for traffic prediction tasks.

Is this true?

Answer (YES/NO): YES